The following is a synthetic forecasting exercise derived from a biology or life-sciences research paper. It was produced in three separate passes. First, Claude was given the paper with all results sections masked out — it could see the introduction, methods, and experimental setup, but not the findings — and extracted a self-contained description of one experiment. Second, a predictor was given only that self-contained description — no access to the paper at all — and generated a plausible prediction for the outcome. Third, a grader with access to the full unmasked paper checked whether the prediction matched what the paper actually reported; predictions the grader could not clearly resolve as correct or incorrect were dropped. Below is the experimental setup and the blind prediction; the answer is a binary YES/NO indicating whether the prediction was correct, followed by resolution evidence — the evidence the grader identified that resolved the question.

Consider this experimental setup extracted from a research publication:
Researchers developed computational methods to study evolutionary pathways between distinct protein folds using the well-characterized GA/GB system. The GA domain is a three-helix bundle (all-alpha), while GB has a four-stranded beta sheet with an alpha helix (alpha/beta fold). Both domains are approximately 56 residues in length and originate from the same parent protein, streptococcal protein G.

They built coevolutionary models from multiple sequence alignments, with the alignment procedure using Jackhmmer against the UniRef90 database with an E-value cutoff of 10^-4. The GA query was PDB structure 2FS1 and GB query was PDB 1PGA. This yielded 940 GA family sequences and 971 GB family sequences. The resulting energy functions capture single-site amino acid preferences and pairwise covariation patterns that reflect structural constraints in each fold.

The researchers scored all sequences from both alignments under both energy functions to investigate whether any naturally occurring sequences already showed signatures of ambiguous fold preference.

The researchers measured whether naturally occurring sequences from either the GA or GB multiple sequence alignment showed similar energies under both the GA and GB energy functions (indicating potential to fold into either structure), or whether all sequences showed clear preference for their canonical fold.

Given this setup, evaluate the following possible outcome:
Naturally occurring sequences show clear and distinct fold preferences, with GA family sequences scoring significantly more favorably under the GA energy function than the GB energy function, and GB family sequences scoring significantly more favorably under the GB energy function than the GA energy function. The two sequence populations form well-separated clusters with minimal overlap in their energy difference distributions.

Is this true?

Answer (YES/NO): YES